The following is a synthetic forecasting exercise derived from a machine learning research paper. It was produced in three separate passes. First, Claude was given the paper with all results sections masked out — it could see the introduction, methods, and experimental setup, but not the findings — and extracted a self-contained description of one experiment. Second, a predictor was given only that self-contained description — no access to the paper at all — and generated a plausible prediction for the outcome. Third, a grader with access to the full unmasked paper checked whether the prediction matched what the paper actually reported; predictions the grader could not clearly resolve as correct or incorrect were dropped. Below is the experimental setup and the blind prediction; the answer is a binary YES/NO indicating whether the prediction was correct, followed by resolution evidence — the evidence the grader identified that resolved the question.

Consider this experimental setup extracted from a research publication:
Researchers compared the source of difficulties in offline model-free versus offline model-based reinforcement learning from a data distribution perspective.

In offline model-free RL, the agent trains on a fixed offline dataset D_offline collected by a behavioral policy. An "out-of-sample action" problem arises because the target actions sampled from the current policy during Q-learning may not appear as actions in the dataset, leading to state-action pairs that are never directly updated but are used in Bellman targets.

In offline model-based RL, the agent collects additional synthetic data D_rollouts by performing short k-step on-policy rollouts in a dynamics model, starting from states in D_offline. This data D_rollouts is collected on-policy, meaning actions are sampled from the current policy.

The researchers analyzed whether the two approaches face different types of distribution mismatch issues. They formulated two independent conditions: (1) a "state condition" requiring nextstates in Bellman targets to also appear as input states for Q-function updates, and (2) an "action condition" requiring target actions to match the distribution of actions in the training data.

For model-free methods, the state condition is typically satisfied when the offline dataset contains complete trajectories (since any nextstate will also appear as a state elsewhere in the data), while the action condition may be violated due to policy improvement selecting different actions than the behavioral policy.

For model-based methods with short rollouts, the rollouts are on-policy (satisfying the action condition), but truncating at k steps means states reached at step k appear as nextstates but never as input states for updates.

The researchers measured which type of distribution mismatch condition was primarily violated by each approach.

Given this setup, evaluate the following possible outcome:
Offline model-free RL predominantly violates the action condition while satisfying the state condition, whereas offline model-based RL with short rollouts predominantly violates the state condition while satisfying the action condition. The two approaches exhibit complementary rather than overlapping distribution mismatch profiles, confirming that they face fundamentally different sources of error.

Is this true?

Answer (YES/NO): YES